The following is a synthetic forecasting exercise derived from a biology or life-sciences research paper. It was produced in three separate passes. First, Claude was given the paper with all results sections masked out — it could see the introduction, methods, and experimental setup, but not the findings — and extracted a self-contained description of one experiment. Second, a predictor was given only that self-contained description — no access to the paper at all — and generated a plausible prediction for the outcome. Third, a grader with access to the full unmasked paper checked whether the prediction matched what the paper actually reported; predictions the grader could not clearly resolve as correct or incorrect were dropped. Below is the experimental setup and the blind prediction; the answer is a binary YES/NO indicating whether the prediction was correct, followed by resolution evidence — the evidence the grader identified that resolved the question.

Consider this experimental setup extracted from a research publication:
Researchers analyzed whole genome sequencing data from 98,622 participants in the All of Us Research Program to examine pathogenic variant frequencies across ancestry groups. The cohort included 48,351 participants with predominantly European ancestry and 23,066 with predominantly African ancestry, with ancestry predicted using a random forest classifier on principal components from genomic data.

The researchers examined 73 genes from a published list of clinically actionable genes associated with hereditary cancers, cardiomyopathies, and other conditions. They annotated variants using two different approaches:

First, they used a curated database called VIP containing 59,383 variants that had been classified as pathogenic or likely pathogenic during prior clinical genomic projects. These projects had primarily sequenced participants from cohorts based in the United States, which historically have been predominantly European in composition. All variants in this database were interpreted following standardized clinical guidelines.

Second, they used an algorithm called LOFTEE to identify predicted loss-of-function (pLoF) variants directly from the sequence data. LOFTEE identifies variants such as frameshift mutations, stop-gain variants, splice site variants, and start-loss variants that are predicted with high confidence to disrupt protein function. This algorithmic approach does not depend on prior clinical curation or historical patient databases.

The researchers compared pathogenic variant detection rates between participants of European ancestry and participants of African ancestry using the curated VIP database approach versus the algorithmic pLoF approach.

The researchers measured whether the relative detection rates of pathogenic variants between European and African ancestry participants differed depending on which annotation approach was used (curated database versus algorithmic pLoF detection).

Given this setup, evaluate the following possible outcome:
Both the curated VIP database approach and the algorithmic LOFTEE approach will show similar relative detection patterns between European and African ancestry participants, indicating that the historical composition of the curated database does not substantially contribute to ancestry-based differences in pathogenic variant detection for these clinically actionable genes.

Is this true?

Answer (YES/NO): NO